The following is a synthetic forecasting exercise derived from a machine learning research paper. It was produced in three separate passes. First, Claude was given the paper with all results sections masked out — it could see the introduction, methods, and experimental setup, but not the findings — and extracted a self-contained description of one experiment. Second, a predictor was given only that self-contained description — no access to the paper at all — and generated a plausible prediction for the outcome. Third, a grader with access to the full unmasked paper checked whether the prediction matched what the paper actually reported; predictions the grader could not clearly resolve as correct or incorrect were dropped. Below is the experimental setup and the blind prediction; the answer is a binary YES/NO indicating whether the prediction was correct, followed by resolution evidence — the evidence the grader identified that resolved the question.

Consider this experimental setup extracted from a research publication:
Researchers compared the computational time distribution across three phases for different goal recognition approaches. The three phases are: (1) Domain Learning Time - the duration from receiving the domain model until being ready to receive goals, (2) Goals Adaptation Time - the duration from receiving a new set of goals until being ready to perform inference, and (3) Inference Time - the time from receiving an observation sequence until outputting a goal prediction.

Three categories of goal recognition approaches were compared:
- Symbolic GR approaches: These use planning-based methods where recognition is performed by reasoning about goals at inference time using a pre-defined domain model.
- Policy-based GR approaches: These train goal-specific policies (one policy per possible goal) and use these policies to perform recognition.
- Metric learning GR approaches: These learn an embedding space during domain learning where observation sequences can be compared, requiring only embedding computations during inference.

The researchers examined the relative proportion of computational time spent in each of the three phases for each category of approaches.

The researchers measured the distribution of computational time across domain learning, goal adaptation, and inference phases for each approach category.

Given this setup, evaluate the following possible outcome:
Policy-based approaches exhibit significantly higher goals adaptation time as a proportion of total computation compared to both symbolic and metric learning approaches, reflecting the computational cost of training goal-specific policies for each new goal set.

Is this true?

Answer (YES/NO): YES